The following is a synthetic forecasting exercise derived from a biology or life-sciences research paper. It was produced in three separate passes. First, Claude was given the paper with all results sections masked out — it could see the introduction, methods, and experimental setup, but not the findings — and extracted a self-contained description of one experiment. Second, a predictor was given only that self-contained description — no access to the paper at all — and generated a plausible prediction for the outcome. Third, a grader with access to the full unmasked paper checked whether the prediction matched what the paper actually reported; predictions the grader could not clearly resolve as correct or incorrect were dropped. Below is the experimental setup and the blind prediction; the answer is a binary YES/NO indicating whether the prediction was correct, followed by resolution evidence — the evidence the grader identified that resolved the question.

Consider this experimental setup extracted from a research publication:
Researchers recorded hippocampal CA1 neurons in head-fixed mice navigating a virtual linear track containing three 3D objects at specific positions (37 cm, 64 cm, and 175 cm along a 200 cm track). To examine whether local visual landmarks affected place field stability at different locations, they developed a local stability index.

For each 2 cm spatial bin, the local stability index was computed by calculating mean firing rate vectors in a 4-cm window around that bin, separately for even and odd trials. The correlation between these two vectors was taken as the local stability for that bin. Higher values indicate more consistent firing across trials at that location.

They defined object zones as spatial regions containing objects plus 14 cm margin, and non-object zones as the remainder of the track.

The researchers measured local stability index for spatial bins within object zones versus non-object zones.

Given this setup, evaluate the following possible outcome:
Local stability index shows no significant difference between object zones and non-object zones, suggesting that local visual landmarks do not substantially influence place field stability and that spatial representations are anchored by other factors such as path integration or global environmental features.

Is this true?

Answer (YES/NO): NO